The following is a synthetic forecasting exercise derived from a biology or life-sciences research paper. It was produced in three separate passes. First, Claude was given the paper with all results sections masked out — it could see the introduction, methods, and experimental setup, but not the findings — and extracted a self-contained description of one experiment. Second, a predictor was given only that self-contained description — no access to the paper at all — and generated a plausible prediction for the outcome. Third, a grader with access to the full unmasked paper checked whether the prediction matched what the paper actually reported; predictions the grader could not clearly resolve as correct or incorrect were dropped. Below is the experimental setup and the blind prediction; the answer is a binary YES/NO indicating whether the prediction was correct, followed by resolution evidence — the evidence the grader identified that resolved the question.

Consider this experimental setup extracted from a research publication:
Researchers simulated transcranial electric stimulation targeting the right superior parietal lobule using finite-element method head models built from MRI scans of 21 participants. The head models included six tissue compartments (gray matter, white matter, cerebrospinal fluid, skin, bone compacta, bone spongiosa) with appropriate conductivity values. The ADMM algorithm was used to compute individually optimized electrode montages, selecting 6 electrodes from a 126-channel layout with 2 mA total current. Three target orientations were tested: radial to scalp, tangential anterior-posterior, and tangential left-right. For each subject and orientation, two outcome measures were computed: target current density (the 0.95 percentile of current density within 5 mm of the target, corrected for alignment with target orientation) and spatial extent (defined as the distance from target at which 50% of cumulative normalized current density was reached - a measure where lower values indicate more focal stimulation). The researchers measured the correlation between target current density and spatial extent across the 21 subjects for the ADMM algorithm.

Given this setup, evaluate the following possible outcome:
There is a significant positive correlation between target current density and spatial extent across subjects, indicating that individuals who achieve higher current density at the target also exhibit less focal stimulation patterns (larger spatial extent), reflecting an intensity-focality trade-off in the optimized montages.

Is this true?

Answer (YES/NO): NO